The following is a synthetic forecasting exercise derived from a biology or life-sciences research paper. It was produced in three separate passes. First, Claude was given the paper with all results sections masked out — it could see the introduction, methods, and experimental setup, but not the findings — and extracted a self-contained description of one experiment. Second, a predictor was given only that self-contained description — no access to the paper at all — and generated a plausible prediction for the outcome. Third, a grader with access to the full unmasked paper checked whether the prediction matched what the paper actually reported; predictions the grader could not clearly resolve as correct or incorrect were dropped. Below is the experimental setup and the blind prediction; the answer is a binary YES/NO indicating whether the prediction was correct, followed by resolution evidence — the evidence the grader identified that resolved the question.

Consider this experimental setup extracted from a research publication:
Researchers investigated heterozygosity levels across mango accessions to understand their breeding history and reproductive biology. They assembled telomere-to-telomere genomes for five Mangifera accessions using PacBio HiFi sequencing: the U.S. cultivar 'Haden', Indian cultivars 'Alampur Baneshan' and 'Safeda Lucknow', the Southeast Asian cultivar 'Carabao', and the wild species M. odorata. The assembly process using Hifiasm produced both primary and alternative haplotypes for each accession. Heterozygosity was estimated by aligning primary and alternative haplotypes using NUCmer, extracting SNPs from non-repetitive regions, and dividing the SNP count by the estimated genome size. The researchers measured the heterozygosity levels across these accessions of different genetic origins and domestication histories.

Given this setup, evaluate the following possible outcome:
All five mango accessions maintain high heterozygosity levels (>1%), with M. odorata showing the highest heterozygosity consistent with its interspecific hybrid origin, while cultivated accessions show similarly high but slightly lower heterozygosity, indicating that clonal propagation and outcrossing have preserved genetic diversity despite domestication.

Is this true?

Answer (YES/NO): NO